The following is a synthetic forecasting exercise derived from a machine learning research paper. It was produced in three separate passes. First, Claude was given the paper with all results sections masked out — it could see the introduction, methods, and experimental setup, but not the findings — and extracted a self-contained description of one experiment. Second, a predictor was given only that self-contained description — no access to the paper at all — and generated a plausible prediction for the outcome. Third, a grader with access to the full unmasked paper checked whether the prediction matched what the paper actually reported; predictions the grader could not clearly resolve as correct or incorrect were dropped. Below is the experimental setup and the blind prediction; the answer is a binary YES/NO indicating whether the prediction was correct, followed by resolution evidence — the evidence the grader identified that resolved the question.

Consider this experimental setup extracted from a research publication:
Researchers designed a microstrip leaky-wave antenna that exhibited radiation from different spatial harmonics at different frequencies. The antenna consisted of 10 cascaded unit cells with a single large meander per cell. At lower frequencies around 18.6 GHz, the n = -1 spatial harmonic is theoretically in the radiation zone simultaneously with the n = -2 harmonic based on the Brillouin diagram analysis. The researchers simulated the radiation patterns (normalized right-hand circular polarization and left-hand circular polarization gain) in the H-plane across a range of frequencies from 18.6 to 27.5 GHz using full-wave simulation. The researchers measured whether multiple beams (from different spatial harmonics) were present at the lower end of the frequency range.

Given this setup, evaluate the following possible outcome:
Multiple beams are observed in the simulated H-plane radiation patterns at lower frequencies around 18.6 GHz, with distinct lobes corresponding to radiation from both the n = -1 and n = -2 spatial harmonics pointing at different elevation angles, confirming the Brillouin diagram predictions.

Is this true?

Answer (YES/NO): YES